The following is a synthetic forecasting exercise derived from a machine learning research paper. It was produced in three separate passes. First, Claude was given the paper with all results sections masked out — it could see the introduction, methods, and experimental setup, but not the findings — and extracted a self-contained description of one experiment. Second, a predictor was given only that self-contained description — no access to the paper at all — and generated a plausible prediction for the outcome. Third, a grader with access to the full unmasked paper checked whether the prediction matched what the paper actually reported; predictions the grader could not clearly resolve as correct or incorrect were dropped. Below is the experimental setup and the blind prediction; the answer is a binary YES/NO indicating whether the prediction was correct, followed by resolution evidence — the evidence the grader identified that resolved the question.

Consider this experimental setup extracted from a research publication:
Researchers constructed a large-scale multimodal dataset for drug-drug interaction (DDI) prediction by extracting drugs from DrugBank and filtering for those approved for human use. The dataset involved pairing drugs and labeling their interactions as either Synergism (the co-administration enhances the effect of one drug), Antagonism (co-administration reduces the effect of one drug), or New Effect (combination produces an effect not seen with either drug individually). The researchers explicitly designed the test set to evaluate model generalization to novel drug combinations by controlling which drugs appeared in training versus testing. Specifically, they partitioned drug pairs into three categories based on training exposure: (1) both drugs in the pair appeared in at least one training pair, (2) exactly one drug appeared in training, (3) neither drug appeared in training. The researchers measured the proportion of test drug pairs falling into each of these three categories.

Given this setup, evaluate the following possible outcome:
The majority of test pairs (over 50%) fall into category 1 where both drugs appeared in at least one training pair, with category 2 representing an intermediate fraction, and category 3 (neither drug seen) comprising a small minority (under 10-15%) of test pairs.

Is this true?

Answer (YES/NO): NO